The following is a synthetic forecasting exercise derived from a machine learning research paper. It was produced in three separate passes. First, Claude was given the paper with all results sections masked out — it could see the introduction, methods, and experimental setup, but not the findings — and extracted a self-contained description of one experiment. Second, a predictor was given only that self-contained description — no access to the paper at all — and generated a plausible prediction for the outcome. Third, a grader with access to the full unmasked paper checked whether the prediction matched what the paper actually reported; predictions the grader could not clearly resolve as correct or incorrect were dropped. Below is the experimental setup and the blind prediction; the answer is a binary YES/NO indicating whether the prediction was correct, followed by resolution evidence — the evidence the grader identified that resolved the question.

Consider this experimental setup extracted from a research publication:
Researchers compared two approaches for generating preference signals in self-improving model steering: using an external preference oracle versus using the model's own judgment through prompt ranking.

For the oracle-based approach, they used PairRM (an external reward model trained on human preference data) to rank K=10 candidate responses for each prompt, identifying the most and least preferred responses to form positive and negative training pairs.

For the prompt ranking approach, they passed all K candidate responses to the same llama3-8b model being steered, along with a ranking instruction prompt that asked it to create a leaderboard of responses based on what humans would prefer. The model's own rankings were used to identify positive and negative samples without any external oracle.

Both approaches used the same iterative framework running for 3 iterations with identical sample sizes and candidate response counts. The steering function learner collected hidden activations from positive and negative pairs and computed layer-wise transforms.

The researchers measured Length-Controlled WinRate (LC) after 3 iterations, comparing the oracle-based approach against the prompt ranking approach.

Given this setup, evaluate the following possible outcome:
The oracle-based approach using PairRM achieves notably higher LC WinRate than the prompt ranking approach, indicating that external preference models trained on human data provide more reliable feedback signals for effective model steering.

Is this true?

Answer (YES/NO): NO